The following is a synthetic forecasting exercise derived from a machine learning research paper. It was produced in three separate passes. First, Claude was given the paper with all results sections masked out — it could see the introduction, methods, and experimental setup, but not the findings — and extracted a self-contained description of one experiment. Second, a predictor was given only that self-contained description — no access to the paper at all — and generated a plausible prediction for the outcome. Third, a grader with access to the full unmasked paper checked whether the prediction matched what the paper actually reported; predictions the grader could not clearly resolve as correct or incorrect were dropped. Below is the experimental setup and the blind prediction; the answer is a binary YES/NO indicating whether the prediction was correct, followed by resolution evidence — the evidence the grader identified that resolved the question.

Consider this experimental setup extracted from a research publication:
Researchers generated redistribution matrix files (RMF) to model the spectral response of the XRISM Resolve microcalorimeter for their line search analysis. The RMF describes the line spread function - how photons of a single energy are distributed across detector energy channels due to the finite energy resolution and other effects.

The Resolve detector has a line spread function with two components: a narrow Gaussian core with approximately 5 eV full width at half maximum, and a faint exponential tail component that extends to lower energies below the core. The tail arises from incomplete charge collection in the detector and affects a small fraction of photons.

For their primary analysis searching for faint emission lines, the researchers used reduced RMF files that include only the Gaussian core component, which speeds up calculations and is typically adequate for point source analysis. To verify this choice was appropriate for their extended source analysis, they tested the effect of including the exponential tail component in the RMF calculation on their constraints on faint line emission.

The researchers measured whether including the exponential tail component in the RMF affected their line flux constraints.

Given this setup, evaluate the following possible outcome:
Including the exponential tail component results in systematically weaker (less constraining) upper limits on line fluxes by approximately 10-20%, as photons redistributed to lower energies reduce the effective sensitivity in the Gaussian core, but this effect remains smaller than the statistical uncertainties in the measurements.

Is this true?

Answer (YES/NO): NO